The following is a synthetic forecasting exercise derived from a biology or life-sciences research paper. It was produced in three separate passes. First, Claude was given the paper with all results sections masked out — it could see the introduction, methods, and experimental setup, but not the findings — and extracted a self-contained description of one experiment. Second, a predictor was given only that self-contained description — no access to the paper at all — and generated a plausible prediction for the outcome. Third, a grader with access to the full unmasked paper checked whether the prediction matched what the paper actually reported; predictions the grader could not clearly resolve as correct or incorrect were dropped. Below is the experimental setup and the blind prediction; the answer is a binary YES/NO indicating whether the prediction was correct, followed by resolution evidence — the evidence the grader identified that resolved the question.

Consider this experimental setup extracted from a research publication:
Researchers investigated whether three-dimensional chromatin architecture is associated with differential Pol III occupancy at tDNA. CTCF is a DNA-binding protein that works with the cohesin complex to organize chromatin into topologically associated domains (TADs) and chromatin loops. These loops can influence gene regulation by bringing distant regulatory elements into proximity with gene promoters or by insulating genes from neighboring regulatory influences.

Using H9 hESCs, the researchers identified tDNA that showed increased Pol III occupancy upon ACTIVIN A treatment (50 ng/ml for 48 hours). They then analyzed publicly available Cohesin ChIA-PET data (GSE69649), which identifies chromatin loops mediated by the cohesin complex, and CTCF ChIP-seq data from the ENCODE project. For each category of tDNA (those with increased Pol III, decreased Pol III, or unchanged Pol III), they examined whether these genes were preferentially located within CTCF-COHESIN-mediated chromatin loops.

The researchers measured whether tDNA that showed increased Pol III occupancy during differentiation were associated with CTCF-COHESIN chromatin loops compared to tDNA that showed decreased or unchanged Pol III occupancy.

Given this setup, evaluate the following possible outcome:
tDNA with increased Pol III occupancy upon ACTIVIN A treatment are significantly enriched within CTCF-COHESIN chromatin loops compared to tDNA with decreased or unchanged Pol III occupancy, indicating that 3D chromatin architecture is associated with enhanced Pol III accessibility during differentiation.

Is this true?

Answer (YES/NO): YES